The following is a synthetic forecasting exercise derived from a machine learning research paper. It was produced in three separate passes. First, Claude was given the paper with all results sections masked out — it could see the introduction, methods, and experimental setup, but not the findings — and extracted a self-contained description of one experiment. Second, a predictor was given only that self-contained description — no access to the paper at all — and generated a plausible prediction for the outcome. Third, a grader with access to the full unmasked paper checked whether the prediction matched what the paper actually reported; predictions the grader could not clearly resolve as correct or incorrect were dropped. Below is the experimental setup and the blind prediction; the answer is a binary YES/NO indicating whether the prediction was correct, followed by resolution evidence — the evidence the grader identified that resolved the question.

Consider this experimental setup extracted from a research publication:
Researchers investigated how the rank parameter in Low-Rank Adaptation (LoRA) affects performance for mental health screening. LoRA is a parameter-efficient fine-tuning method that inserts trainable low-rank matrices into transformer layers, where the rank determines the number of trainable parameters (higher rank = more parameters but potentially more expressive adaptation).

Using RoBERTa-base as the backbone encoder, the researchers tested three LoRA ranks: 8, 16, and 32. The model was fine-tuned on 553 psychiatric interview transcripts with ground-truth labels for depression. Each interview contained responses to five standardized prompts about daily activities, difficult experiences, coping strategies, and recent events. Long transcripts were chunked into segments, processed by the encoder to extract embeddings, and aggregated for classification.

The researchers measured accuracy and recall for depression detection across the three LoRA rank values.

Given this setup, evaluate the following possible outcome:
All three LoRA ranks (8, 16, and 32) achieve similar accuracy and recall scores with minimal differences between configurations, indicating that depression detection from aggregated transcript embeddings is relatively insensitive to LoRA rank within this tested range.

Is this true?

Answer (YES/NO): NO